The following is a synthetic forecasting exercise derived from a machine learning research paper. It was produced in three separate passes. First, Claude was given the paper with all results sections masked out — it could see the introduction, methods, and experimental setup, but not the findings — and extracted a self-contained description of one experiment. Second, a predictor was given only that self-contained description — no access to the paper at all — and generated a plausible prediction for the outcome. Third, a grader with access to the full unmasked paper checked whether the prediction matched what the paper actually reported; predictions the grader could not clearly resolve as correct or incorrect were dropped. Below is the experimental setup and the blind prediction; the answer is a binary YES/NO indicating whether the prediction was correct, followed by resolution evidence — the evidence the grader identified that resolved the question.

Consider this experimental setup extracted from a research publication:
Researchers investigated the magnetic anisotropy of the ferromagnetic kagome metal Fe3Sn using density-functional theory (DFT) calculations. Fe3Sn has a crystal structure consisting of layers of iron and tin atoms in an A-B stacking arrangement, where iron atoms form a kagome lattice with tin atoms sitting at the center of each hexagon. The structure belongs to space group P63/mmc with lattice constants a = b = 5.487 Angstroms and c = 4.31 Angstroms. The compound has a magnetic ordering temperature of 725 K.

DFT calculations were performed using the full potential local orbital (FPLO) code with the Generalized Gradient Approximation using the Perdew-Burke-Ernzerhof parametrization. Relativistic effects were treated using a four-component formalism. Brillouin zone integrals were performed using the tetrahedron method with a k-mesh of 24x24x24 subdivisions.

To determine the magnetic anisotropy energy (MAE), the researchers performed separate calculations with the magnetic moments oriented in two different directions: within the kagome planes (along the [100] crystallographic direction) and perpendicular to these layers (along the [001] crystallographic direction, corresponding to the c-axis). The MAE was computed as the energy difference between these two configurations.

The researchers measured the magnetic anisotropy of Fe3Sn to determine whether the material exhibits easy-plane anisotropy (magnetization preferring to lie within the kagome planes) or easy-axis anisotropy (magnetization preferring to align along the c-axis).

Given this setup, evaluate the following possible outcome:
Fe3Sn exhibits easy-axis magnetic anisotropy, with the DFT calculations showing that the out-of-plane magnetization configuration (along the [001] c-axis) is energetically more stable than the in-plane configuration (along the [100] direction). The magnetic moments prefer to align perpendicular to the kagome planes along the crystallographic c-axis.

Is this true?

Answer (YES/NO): NO